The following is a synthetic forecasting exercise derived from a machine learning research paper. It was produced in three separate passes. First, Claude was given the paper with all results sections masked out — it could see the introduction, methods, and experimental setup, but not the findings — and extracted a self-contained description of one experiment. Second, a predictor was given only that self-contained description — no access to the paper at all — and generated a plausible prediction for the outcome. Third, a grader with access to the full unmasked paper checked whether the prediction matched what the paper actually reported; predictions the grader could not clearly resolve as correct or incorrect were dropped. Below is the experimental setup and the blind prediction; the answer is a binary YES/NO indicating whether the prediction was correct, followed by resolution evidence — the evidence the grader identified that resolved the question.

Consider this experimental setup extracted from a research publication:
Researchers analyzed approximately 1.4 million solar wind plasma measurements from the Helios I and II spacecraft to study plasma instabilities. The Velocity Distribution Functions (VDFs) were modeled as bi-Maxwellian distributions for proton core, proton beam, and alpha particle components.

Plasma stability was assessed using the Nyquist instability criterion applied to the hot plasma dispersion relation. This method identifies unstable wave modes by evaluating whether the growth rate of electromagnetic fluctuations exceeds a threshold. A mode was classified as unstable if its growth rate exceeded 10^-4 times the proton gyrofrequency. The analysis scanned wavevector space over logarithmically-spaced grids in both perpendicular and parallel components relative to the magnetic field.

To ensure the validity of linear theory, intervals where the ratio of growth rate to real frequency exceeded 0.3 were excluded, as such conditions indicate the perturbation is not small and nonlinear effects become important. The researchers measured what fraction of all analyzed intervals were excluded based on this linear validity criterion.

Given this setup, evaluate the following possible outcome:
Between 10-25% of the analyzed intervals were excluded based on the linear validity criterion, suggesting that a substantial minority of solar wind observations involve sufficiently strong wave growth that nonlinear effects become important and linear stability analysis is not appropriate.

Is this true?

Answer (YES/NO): NO